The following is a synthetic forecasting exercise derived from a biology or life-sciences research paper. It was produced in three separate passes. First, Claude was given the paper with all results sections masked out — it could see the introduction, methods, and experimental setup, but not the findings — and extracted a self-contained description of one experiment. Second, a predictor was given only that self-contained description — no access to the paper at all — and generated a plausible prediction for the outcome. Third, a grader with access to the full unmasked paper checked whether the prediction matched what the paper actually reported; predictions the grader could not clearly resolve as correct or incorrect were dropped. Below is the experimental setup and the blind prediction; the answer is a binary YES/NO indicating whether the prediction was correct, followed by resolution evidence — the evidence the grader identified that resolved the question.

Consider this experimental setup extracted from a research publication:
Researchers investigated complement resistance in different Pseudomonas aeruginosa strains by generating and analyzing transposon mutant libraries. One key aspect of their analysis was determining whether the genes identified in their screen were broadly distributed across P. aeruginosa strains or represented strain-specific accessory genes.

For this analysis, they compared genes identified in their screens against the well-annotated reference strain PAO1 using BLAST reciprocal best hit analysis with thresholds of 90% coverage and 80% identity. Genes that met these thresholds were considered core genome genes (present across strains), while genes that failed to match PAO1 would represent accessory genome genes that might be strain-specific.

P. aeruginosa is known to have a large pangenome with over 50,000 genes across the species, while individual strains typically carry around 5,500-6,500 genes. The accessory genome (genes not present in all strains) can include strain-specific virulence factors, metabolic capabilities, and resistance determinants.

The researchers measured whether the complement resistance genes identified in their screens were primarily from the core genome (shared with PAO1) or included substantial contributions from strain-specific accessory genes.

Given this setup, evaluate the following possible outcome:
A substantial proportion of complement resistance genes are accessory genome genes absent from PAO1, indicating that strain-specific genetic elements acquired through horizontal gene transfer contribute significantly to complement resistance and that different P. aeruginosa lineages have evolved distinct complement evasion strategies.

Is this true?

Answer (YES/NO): NO